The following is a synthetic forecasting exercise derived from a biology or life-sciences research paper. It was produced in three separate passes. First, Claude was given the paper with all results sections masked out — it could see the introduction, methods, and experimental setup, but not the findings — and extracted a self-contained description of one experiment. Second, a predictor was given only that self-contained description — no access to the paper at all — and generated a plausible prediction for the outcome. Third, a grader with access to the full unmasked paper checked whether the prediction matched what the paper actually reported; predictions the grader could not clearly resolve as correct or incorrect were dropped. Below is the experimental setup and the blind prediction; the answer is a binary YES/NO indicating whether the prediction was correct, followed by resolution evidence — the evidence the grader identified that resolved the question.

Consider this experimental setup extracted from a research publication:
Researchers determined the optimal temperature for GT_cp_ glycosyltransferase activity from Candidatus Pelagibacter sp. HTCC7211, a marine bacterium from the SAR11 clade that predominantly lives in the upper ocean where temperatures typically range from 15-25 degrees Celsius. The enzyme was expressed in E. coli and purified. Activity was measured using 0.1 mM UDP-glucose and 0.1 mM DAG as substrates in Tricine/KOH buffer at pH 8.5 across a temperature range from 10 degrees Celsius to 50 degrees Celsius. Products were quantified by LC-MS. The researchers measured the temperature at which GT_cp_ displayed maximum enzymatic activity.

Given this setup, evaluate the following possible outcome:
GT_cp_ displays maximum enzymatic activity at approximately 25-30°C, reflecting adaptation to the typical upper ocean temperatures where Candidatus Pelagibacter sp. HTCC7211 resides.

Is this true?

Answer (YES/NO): NO